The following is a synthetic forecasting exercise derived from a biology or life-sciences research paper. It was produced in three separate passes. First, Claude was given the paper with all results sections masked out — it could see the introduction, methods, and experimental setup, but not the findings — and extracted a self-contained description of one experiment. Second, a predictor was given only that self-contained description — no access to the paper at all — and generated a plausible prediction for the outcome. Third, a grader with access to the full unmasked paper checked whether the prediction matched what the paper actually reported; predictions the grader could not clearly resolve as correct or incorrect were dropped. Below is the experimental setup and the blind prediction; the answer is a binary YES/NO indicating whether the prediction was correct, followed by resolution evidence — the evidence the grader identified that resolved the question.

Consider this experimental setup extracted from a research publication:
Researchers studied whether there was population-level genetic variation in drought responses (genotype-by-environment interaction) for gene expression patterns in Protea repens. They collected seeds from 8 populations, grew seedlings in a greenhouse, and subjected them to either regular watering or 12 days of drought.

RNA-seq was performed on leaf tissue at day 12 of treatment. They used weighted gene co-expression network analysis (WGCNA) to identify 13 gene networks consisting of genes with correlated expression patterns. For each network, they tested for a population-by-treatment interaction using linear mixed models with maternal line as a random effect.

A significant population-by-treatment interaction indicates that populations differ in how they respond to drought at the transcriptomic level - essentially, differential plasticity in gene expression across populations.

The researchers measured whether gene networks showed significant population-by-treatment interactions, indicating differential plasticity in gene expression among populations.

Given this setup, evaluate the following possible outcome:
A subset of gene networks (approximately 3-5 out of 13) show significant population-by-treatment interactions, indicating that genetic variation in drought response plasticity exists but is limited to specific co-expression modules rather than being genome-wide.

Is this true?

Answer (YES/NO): NO